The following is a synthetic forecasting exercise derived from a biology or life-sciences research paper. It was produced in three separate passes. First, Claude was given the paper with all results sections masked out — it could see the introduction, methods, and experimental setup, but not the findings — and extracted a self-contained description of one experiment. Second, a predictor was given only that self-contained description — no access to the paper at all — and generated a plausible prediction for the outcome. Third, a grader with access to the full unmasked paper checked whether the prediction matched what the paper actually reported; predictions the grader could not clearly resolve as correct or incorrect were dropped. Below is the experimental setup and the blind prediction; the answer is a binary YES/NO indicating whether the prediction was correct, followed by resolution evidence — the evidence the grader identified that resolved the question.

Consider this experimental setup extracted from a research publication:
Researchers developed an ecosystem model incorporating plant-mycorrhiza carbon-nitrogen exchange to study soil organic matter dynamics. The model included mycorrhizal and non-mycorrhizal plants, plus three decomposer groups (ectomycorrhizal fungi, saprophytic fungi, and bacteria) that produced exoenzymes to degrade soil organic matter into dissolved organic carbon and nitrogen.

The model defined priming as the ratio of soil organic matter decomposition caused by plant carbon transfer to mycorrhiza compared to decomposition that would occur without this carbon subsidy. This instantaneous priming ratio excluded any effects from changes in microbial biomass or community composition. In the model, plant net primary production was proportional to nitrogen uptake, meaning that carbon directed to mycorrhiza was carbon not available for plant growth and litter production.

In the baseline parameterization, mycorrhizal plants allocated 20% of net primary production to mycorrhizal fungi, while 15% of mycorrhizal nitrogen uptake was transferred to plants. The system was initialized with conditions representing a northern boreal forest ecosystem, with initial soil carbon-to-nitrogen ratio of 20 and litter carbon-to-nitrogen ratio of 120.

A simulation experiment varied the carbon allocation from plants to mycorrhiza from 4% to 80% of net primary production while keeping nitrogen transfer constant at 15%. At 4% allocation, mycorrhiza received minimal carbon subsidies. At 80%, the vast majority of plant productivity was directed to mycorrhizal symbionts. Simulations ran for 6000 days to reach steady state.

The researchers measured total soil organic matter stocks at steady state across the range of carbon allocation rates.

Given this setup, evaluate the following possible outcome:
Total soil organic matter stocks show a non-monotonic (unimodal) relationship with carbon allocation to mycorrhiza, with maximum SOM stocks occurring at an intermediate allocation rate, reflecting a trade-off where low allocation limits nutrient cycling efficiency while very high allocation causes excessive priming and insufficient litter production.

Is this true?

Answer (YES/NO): NO